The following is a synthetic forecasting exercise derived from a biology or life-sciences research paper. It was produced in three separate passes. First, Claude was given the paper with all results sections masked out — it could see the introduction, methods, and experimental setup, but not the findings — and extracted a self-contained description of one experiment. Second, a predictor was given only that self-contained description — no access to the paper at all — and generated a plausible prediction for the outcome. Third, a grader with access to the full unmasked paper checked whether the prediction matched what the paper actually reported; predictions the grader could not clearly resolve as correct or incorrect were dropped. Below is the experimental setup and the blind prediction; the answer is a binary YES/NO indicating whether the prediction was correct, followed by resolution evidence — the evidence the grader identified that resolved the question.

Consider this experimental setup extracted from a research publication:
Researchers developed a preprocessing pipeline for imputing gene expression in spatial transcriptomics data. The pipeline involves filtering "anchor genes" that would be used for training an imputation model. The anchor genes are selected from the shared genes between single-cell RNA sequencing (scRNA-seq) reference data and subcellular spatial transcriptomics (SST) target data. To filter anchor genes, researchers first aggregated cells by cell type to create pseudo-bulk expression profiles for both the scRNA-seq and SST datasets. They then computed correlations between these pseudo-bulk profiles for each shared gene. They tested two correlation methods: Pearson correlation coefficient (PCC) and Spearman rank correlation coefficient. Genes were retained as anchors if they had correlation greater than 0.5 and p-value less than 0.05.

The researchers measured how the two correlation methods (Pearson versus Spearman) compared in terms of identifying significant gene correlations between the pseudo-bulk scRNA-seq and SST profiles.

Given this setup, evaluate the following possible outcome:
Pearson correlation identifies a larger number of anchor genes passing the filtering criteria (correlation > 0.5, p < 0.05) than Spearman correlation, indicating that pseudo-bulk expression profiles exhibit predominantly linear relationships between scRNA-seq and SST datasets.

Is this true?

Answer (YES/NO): YES